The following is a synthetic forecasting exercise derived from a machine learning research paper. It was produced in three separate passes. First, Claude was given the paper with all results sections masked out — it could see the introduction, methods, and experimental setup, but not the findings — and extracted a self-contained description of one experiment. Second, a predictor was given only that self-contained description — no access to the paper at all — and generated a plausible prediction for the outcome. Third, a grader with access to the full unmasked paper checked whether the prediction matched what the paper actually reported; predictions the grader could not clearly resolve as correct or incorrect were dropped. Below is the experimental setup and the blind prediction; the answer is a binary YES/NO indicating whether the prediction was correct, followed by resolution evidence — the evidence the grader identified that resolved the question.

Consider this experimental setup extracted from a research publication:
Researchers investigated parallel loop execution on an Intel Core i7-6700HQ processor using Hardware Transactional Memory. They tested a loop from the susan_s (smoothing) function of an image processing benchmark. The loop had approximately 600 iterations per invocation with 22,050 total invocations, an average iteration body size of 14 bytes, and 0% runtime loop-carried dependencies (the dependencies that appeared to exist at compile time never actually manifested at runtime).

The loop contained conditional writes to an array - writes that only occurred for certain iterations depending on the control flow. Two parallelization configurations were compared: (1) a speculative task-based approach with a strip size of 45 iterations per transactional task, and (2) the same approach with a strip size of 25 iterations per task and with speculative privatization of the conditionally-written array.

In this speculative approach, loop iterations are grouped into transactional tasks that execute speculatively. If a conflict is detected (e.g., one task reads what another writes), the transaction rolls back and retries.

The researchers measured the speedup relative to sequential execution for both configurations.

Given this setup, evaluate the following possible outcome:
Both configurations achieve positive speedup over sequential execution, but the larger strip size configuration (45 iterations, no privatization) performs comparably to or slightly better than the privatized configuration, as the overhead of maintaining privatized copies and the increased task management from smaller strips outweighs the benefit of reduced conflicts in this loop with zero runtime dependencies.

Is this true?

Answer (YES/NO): NO